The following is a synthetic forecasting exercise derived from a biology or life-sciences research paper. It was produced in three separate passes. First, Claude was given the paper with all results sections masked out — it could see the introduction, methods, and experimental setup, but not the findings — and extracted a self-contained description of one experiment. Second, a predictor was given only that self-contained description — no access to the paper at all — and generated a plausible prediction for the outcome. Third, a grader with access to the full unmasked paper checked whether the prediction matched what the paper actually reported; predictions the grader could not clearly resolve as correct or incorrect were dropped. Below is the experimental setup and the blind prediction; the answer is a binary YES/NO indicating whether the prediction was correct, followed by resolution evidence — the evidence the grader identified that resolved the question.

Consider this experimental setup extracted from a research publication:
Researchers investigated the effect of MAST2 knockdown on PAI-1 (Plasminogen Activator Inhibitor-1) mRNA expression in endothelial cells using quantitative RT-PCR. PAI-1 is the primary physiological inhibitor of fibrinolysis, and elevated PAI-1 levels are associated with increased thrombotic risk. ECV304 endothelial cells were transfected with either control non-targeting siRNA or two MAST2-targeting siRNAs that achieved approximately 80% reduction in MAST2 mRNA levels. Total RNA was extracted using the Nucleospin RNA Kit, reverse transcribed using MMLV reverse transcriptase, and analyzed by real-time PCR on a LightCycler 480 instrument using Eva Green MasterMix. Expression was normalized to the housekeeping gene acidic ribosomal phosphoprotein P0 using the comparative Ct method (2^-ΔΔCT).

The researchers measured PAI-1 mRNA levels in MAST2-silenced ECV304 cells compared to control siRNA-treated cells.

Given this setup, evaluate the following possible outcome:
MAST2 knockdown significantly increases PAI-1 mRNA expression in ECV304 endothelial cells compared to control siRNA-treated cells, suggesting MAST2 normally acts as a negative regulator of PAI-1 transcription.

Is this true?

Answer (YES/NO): NO